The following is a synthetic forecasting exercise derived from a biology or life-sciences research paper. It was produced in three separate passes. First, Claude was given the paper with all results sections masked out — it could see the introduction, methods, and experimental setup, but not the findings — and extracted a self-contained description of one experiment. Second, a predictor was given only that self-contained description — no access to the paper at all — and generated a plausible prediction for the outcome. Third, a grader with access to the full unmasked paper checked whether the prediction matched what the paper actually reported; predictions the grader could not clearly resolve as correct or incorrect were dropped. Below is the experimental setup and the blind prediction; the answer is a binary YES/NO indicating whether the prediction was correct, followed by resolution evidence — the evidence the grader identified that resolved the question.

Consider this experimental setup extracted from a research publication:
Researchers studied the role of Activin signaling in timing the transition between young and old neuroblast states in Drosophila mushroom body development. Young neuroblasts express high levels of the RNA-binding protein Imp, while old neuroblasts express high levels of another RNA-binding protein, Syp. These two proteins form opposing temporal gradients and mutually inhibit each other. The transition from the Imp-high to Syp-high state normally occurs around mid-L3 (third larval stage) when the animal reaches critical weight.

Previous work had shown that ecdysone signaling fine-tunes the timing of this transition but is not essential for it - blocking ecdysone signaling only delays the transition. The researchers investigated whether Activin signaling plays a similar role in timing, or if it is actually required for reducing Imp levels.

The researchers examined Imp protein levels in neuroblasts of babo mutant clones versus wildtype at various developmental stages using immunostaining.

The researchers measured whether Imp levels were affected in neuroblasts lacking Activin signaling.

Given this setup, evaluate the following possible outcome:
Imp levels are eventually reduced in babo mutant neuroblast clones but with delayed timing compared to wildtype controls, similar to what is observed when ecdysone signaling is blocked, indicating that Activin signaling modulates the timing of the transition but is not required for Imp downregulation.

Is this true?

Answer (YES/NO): YES